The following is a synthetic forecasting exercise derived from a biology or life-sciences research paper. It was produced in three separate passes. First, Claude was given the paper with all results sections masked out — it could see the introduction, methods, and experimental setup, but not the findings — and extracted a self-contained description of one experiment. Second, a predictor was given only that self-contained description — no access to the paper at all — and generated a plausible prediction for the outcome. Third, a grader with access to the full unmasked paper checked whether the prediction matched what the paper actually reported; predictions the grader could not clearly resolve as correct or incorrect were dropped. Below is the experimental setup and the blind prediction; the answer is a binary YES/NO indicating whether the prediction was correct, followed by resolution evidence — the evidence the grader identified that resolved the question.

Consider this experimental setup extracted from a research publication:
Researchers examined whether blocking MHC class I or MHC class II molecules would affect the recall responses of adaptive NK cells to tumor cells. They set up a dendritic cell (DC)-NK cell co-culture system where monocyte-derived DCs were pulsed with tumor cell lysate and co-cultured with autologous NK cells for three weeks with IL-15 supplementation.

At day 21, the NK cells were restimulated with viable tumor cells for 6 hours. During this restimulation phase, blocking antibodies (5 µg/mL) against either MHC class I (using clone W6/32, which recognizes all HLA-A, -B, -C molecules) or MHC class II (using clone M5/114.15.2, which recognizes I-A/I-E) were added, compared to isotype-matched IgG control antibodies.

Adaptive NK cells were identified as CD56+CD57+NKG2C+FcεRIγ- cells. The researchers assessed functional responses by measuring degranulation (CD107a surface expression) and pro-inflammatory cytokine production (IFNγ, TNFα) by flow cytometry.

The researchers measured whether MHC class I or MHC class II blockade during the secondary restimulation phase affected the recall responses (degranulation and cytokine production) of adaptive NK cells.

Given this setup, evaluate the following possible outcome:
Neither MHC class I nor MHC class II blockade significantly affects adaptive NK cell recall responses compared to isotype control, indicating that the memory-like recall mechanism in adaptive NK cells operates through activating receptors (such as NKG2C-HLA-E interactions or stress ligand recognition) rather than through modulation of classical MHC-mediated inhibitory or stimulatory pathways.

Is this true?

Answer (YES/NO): YES